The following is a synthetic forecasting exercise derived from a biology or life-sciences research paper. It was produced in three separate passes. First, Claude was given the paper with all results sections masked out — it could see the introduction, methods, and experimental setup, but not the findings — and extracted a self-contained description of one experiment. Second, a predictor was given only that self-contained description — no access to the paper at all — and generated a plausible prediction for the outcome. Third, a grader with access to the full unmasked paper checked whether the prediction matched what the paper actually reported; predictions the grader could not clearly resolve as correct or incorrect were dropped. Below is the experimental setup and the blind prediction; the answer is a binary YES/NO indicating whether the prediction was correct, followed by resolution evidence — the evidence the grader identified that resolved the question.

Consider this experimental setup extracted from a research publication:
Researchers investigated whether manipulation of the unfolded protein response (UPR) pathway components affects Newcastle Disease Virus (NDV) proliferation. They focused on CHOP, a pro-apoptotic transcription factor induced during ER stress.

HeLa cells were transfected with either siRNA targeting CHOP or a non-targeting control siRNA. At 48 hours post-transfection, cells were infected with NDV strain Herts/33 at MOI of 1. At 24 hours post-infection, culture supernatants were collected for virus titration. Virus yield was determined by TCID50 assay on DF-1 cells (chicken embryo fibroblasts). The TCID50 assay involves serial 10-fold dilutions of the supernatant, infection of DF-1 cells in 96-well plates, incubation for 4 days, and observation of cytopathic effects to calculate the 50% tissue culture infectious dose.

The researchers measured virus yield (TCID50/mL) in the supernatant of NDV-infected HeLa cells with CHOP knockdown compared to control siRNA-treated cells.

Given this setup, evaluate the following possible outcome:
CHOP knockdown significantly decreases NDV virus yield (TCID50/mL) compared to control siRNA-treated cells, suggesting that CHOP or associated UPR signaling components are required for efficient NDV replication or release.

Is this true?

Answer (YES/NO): YES